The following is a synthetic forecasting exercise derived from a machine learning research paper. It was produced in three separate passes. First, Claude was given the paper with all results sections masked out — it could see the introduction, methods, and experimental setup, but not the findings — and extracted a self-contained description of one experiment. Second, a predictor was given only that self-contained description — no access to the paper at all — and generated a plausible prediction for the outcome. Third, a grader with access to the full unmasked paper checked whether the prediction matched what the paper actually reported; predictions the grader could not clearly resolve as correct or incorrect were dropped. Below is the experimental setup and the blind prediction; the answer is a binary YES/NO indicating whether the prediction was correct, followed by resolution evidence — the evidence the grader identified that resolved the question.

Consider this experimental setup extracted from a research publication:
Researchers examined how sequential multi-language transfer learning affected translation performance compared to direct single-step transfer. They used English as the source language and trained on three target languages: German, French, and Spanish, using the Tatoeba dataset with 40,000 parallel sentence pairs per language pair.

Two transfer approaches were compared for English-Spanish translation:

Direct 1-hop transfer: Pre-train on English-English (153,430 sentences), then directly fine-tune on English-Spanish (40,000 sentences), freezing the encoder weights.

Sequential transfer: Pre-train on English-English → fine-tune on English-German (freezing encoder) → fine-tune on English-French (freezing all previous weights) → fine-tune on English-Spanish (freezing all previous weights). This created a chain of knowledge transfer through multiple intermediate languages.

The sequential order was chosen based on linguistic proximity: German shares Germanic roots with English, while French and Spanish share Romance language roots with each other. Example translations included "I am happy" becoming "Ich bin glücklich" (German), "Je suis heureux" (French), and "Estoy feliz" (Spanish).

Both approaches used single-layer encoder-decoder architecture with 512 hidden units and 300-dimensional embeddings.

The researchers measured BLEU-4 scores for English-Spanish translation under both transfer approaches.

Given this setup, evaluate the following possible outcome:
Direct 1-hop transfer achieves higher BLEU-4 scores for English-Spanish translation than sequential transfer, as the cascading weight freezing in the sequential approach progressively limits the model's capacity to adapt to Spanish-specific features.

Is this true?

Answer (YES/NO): NO